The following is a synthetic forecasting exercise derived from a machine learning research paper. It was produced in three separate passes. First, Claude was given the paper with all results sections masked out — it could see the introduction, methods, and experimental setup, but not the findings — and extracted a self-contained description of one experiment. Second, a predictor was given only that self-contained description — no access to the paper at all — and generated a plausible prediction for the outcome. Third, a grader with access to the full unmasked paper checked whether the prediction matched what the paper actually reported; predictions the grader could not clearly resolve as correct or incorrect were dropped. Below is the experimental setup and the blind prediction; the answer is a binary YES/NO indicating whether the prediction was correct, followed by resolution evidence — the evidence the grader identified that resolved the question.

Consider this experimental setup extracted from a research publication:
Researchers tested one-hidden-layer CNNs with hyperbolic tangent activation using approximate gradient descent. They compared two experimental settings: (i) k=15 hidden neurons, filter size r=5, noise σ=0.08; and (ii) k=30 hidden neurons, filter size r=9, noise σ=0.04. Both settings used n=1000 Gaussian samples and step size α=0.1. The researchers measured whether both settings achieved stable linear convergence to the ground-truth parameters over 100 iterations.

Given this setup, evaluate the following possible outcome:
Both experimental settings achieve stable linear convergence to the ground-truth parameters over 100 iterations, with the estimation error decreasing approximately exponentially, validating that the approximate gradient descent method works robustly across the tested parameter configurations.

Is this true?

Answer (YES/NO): YES